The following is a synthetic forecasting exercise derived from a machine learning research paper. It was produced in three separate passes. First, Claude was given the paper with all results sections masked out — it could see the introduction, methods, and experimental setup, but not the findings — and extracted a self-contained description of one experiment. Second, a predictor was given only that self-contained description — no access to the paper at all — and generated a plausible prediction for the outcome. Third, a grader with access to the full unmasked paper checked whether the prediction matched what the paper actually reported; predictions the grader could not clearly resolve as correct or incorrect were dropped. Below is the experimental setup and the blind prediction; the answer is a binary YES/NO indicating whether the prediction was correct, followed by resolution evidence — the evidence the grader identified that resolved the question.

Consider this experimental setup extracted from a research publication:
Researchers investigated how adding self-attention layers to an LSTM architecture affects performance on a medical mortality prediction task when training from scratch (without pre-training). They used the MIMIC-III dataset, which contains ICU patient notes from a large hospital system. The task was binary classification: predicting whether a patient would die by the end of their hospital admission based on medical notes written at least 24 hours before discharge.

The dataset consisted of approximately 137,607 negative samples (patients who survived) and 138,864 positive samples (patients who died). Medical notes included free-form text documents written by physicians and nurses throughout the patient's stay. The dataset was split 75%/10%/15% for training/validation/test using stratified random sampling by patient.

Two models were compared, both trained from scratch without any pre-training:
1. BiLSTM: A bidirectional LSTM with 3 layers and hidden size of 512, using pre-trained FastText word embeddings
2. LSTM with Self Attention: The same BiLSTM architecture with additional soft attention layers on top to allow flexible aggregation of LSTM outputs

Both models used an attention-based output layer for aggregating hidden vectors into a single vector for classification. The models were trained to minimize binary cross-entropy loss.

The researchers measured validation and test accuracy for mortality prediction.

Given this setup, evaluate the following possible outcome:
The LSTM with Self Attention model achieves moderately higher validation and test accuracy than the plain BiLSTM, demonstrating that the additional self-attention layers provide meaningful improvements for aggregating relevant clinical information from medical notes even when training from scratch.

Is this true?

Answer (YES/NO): NO